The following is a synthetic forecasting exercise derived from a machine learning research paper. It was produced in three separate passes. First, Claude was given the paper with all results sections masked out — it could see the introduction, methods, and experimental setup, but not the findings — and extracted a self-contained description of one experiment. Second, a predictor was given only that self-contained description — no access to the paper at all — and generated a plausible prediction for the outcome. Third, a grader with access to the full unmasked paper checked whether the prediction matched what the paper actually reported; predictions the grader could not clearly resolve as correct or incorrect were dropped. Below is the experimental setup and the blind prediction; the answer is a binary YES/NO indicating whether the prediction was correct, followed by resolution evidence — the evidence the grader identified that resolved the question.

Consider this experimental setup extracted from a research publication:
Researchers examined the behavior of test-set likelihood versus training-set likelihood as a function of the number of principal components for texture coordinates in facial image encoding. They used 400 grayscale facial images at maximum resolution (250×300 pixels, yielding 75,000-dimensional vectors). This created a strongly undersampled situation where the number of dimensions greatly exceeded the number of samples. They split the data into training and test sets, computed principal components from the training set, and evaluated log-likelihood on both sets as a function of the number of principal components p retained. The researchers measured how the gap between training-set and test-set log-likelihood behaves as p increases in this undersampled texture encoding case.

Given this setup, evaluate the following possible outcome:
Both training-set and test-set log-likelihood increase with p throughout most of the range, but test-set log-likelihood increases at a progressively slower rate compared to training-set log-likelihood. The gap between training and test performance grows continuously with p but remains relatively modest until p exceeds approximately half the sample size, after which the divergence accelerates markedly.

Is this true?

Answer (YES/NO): NO